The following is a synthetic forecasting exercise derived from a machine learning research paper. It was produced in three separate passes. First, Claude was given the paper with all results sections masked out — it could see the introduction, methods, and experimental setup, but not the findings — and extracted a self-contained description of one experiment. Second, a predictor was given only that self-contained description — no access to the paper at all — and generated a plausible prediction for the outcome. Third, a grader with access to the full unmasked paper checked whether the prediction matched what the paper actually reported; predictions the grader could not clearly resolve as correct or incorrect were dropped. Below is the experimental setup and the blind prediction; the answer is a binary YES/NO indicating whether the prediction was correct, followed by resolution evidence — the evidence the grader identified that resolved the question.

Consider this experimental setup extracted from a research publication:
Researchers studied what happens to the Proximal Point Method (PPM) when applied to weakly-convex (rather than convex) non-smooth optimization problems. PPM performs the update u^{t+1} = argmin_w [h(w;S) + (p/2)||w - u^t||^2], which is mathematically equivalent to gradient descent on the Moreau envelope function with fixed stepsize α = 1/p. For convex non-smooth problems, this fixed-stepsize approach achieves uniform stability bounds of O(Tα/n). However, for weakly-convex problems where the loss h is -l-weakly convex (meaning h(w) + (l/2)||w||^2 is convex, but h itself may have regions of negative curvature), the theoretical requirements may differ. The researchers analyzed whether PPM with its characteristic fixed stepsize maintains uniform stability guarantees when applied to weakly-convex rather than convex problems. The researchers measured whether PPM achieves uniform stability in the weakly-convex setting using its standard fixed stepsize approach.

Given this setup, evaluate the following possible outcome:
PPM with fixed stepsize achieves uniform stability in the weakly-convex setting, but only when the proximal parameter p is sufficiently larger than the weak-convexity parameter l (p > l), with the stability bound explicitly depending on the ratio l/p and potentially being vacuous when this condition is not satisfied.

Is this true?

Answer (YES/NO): NO